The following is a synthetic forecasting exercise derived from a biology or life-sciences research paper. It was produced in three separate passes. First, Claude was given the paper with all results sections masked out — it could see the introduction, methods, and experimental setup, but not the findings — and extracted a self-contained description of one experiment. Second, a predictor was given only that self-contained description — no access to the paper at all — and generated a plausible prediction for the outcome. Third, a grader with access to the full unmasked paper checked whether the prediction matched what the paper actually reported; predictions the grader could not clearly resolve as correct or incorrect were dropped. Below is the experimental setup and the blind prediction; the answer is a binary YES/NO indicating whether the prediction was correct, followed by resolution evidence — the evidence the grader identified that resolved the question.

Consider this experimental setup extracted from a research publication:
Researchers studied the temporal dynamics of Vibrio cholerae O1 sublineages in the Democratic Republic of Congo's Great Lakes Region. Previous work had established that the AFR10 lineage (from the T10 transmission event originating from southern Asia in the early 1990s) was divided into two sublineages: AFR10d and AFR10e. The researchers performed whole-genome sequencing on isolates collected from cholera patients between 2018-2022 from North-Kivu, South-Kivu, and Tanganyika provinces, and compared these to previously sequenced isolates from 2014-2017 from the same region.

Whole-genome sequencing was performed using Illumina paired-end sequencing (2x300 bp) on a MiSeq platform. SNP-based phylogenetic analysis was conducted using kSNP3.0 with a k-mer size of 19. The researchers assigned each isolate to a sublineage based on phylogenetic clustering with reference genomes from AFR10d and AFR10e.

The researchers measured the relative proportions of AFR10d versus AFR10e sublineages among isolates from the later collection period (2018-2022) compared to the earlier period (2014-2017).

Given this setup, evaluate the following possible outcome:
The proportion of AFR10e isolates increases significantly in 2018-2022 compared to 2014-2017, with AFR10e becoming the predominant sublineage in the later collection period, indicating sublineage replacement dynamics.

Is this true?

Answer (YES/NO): YES